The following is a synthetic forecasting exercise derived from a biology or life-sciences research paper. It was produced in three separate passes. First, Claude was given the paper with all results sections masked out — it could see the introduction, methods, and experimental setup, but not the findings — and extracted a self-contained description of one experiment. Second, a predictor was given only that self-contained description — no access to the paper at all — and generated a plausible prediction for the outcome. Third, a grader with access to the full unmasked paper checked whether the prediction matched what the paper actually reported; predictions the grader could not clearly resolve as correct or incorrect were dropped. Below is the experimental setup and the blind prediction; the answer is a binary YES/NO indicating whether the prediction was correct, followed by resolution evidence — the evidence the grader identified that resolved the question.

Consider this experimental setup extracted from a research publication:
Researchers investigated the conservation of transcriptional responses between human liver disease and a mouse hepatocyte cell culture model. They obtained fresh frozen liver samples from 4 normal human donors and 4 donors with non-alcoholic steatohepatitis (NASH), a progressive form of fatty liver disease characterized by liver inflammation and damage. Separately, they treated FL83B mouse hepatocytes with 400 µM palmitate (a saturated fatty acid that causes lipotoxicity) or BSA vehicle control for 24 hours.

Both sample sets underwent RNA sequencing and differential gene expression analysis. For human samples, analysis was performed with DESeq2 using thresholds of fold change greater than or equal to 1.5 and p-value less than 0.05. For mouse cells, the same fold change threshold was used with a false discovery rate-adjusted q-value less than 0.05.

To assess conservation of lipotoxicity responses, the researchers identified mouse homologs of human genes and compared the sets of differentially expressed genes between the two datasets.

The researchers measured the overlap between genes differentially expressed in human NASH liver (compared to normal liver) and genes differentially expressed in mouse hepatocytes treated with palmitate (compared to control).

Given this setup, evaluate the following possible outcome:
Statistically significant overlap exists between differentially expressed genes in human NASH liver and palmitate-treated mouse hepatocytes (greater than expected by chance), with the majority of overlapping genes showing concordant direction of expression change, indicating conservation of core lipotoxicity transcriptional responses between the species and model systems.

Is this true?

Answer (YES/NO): NO